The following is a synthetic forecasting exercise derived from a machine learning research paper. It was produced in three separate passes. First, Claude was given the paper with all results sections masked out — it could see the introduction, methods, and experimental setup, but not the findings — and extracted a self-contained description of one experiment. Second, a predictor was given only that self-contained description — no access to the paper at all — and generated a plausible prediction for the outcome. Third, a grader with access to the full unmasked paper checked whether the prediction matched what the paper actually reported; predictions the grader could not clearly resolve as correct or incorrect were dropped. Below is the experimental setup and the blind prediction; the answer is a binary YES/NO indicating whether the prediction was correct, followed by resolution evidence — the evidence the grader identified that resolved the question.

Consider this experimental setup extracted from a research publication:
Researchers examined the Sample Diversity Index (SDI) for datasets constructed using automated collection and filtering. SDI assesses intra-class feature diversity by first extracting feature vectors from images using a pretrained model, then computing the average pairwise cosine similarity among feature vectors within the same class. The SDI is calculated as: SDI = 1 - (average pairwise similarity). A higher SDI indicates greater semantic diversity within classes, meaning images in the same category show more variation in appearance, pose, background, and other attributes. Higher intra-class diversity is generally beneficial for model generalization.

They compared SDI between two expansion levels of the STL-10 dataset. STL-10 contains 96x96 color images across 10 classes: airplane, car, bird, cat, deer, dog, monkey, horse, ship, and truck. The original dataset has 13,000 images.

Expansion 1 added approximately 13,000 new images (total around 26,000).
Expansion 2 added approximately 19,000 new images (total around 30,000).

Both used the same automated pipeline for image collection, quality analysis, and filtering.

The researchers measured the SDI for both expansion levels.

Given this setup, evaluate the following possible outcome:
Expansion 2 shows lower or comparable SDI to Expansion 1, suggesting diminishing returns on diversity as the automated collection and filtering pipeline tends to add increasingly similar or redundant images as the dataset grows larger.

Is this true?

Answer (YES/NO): NO